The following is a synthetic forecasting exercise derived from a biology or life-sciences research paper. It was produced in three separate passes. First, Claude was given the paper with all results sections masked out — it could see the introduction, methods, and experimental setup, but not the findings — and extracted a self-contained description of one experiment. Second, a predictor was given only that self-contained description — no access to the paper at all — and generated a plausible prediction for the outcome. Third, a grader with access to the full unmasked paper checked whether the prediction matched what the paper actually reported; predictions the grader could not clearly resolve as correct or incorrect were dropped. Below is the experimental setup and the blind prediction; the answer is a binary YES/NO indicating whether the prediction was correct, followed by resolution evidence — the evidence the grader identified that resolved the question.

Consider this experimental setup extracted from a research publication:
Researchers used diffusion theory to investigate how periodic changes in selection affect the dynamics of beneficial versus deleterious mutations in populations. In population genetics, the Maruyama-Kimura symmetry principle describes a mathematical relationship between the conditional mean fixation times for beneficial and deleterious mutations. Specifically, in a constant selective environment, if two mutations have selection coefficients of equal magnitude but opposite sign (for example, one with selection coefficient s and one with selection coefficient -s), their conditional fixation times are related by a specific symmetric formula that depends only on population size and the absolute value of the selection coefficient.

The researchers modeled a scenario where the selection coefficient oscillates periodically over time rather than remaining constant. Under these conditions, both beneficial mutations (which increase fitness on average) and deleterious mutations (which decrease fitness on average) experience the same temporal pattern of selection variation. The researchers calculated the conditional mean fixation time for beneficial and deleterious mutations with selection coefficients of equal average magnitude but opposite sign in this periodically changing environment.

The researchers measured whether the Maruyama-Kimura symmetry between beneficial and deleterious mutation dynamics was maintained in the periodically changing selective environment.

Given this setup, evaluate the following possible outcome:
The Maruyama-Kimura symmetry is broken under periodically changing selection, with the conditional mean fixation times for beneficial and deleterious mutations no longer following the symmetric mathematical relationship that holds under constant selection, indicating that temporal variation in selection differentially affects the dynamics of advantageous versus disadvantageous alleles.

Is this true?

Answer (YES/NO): YES